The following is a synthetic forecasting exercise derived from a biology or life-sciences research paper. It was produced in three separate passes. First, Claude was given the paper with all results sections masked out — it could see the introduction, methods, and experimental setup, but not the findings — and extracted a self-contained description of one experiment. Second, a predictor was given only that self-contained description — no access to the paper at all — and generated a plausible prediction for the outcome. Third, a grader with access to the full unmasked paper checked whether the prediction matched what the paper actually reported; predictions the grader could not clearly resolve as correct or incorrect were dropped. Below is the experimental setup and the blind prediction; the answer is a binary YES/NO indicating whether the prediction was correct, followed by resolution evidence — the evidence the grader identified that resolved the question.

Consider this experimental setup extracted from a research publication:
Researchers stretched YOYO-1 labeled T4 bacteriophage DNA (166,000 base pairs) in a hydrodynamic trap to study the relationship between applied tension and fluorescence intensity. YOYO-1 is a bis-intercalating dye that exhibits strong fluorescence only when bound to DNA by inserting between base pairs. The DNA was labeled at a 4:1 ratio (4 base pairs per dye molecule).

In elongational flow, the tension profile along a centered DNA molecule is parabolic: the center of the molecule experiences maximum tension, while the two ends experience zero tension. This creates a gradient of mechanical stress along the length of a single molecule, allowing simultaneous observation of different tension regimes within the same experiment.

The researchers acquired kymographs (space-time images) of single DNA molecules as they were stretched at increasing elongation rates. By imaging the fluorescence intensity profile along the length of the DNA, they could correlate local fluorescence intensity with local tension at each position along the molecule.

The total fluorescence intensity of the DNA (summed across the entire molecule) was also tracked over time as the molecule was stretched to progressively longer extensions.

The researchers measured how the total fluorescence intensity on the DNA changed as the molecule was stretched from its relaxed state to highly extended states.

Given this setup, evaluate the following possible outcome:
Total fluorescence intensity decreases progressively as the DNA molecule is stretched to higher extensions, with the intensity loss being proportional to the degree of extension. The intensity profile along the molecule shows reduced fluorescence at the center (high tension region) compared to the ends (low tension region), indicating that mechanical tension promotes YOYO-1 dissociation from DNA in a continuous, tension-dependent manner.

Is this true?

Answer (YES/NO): NO